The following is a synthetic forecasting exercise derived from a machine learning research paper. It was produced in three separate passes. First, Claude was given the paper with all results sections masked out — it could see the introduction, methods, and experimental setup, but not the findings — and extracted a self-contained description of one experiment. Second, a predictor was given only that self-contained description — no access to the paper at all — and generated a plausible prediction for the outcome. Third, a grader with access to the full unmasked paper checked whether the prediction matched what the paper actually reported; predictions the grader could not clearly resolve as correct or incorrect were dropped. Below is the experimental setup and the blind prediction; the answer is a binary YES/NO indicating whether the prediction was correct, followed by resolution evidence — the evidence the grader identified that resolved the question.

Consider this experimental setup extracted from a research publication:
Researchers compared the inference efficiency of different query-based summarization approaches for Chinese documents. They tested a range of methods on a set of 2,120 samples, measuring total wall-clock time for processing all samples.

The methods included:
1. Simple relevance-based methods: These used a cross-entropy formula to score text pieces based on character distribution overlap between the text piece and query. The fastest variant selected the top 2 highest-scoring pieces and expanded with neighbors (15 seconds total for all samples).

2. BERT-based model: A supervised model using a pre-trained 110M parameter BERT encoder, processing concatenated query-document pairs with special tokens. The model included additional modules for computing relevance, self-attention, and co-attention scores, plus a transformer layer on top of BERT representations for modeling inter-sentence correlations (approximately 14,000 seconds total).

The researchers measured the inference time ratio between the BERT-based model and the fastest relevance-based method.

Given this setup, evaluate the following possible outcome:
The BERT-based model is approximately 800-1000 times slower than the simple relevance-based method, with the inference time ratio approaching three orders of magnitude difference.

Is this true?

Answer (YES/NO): YES